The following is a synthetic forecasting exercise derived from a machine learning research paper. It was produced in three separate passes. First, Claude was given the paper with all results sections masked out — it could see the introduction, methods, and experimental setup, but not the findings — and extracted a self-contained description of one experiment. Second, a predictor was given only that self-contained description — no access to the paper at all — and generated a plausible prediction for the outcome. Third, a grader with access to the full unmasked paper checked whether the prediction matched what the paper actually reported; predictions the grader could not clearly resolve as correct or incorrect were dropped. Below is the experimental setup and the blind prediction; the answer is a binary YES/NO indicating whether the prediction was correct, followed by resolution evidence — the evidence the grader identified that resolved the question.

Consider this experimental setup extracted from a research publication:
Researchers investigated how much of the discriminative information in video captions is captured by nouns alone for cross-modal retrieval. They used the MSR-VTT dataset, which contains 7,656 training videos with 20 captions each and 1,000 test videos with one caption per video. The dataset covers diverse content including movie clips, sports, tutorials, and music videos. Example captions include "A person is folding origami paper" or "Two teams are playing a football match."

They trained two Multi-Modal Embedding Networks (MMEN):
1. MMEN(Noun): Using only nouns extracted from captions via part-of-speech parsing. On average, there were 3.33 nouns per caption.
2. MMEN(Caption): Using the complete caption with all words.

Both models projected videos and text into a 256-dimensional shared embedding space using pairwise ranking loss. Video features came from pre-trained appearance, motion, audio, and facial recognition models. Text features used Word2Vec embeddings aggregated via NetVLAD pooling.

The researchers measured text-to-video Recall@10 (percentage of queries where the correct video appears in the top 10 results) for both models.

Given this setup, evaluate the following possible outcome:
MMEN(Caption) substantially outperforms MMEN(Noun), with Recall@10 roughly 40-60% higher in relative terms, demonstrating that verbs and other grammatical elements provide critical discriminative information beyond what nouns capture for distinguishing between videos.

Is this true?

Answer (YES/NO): NO